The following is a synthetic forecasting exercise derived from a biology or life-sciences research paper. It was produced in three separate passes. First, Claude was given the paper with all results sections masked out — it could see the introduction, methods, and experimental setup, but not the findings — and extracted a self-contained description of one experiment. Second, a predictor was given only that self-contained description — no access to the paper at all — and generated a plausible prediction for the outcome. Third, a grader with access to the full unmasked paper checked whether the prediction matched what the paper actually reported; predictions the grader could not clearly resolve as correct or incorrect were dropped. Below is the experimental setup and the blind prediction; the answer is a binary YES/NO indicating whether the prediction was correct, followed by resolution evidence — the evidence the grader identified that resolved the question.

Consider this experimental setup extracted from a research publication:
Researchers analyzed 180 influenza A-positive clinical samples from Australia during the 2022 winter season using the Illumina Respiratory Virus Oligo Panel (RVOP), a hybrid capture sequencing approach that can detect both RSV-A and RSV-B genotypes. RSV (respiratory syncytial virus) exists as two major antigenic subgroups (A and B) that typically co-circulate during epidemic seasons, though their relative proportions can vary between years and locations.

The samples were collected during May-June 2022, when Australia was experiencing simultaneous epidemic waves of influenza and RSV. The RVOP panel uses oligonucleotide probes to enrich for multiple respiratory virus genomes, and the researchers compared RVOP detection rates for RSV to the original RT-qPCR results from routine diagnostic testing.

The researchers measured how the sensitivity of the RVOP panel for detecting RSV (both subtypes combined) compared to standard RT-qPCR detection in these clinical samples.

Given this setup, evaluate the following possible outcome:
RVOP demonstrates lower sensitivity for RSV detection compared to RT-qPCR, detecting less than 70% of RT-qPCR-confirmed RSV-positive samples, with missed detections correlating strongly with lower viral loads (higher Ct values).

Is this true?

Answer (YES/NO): NO